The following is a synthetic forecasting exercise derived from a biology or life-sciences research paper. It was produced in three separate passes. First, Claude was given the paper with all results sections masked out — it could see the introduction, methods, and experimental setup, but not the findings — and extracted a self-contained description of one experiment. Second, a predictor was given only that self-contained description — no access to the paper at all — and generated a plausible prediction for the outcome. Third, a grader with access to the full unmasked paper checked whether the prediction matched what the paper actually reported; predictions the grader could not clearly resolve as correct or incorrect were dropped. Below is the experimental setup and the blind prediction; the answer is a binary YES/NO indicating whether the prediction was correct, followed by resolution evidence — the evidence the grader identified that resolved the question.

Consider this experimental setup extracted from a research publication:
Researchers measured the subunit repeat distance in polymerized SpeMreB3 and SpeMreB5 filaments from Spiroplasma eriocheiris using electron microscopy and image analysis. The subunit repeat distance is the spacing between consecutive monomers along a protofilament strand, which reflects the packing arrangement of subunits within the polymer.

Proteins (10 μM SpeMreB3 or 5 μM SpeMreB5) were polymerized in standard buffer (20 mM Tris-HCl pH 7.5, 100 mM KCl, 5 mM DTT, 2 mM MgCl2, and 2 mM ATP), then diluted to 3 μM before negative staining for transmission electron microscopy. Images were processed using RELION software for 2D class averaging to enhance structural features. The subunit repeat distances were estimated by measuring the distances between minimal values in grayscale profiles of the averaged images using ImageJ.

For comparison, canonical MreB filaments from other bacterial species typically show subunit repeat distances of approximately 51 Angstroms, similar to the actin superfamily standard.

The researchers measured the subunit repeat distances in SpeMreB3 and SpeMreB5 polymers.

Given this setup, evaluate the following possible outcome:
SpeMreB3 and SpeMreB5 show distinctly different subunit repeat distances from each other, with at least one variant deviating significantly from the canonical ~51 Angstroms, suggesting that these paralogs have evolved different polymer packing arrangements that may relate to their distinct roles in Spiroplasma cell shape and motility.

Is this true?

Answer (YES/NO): NO